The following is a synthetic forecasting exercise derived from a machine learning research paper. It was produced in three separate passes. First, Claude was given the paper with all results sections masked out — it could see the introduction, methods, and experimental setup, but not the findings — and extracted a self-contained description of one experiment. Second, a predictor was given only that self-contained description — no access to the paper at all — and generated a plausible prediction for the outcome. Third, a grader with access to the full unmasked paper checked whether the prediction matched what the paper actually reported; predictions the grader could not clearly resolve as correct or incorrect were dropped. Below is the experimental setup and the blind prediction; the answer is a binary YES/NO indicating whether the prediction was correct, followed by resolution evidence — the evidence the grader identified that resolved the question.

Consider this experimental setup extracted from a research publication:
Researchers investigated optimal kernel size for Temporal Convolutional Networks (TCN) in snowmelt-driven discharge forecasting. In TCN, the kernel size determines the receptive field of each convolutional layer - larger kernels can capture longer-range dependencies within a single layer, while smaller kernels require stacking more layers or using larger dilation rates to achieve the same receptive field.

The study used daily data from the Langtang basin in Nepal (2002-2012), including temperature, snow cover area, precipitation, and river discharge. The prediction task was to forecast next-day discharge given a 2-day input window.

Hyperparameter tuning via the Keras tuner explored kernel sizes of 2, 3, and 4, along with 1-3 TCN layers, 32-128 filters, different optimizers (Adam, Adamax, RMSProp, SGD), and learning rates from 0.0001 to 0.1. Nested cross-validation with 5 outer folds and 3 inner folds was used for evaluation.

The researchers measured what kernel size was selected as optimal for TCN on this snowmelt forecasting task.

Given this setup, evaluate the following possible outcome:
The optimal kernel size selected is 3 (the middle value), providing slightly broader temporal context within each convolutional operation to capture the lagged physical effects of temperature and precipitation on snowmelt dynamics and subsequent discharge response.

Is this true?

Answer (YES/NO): YES